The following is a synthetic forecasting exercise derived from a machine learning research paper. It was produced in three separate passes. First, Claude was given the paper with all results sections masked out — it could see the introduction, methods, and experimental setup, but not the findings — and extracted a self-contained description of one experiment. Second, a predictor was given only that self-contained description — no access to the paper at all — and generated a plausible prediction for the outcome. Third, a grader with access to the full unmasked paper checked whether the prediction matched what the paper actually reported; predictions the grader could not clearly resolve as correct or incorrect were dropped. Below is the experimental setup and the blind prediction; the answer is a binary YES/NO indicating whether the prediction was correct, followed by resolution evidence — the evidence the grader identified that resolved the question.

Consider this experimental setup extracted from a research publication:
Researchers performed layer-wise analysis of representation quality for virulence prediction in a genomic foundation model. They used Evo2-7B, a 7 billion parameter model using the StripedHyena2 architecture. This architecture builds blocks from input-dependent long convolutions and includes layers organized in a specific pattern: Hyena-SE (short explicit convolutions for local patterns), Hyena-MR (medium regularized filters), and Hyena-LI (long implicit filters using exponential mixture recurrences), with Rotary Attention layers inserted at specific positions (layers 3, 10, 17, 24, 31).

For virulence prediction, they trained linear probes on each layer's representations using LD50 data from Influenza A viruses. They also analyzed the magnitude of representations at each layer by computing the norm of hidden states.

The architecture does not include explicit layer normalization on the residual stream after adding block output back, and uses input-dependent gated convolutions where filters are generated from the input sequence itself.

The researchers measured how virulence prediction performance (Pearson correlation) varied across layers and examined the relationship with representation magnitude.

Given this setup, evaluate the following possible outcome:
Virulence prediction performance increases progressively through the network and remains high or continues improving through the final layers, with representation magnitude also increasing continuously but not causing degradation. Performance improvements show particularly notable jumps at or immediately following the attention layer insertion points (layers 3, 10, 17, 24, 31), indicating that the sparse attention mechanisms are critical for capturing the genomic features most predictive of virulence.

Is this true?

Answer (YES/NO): NO